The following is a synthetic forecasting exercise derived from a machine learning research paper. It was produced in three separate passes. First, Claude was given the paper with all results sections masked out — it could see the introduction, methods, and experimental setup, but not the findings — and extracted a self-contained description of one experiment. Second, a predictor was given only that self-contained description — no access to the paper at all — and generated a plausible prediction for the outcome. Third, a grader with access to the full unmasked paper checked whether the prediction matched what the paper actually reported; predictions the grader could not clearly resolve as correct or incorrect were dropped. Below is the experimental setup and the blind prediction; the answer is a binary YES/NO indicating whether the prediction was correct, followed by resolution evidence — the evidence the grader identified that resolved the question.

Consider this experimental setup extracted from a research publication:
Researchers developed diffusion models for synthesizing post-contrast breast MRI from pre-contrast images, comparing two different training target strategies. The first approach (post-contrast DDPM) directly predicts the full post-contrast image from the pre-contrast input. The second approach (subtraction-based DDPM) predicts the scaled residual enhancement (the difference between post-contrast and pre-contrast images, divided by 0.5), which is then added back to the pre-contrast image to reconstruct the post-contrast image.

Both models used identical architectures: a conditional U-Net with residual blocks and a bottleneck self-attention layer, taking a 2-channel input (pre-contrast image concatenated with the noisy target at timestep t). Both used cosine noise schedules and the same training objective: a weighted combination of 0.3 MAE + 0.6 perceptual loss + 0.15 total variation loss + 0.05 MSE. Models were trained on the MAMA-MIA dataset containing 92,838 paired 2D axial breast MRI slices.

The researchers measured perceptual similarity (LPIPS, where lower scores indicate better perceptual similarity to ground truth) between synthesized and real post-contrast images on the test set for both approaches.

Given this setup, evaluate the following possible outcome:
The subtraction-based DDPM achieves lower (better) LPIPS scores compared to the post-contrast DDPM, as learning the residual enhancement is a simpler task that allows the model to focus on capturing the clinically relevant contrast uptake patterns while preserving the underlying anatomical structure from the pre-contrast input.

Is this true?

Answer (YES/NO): YES